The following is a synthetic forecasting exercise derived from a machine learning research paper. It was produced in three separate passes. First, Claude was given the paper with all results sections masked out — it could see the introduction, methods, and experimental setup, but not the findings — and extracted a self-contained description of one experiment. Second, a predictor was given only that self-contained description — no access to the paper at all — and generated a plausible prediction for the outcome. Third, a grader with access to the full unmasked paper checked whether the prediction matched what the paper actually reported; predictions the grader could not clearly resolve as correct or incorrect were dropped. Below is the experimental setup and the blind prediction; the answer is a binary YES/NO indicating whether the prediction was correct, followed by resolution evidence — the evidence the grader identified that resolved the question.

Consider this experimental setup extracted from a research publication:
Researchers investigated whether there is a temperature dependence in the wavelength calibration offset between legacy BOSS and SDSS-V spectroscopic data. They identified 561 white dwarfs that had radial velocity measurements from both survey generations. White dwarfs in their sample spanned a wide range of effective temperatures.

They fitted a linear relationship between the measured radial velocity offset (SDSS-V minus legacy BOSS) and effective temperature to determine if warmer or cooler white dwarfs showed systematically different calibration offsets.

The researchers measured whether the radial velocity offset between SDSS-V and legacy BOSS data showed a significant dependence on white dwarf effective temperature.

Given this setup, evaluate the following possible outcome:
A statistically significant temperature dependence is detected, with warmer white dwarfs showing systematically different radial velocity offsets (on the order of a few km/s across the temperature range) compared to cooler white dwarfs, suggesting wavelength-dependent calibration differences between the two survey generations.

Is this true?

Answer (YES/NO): NO